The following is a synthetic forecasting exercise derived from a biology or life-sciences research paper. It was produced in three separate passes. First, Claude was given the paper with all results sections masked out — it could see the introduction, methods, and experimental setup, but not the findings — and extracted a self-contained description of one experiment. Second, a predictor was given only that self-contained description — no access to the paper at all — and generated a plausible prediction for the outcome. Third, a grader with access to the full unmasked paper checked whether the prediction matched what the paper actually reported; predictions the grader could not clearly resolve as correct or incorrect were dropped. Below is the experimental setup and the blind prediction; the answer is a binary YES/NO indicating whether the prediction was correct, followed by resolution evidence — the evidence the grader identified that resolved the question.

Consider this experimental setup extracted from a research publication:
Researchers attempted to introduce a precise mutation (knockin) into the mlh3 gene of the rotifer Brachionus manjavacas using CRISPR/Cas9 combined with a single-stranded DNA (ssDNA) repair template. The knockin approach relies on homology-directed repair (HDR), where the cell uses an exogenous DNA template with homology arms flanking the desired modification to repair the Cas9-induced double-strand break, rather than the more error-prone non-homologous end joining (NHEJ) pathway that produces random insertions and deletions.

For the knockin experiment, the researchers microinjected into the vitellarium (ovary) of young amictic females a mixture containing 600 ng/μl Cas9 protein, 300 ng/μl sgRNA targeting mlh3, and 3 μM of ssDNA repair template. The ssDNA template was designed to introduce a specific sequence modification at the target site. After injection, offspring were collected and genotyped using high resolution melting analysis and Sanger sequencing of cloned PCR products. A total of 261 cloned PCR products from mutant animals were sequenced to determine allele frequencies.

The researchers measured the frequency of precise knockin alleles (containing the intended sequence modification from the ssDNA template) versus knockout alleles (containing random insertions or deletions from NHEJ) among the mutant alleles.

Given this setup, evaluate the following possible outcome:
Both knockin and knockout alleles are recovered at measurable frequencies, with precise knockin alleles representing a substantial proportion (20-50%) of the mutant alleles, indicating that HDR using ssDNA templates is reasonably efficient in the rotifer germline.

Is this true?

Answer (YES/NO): NO